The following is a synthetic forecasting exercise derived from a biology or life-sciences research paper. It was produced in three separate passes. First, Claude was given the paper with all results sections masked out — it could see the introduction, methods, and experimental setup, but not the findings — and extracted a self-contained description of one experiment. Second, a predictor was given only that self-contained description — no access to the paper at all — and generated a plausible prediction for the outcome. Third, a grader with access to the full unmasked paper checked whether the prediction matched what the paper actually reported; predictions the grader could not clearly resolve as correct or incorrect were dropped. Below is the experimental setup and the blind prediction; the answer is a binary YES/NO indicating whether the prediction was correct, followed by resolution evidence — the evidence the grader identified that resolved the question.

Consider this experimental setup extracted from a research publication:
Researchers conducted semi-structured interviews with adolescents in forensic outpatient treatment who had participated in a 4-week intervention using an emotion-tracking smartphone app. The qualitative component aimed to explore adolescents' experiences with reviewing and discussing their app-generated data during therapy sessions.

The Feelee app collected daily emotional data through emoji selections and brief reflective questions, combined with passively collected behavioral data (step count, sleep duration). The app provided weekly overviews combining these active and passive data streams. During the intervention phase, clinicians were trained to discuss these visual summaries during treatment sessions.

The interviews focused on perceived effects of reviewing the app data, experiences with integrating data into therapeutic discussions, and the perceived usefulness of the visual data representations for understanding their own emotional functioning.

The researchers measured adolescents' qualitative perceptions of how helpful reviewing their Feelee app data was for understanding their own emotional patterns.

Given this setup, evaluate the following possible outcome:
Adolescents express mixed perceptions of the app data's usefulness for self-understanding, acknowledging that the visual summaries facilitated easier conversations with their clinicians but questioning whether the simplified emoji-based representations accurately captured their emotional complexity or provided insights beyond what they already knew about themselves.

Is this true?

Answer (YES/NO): NO